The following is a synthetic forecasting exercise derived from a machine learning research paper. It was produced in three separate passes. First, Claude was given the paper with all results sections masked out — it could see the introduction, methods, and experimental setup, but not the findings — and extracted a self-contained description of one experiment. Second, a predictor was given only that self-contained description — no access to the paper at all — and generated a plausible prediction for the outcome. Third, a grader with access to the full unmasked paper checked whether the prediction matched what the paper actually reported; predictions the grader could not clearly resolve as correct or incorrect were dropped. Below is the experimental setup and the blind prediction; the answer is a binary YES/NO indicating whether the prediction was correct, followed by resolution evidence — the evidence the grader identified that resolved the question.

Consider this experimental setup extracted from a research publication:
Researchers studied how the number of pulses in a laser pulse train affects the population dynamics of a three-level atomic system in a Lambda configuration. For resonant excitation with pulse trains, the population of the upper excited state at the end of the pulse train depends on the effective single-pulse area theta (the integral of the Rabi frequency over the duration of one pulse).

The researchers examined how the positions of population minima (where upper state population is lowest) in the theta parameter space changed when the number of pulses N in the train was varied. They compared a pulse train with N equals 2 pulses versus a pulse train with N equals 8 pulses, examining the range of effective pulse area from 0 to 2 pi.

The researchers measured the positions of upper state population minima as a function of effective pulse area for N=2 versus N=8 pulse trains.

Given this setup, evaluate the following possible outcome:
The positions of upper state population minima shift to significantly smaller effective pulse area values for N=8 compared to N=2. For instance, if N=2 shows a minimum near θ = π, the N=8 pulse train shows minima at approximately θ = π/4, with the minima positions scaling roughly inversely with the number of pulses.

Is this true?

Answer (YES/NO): YES